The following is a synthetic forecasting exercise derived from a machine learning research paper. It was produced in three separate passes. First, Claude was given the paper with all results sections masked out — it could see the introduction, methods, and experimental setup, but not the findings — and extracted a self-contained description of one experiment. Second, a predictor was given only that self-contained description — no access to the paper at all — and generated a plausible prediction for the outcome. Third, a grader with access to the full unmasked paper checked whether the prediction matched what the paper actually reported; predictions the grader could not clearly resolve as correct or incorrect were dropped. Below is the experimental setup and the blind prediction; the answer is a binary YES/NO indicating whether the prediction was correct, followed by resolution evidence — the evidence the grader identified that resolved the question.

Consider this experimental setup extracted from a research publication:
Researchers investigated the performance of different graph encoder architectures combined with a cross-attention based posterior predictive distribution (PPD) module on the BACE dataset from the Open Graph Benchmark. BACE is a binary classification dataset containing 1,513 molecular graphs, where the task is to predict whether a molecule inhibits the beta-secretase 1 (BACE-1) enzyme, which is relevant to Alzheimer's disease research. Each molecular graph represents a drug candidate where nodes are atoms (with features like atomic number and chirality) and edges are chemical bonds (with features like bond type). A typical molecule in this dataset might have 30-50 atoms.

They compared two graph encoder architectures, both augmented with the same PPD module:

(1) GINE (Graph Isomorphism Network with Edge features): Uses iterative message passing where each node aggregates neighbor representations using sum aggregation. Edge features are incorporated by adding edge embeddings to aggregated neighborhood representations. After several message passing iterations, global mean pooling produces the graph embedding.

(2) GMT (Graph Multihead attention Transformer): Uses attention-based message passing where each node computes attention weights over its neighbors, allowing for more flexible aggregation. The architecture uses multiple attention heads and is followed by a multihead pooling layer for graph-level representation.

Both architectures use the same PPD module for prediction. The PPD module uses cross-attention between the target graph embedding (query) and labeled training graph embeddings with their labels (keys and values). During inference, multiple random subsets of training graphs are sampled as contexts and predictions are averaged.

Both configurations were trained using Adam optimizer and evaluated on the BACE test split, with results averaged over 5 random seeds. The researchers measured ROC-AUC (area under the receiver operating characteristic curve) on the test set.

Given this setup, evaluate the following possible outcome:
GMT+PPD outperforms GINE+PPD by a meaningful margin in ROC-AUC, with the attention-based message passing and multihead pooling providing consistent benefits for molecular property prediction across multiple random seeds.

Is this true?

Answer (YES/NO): NO